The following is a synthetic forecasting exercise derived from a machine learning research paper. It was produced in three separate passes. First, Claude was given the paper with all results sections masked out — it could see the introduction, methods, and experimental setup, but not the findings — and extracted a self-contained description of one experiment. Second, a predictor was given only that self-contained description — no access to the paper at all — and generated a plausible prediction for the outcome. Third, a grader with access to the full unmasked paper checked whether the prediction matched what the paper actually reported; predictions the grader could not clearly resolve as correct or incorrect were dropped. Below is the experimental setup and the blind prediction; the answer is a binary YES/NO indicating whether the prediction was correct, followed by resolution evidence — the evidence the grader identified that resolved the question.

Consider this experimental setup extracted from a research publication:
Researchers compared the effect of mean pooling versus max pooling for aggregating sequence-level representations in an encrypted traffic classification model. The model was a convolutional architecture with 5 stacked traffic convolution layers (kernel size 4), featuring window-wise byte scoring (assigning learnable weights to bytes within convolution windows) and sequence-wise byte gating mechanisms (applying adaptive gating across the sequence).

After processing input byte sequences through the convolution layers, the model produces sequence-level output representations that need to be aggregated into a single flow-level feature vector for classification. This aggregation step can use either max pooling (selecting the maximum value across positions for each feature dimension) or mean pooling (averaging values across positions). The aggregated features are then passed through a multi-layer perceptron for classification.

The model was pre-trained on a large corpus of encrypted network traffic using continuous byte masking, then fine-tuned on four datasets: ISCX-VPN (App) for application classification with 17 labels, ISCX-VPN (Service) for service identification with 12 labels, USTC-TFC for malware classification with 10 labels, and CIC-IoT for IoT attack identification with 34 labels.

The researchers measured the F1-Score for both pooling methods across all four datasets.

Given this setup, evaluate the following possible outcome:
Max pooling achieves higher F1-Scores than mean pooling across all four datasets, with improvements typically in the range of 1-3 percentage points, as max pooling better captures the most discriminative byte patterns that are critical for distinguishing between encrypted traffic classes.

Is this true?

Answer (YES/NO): NO